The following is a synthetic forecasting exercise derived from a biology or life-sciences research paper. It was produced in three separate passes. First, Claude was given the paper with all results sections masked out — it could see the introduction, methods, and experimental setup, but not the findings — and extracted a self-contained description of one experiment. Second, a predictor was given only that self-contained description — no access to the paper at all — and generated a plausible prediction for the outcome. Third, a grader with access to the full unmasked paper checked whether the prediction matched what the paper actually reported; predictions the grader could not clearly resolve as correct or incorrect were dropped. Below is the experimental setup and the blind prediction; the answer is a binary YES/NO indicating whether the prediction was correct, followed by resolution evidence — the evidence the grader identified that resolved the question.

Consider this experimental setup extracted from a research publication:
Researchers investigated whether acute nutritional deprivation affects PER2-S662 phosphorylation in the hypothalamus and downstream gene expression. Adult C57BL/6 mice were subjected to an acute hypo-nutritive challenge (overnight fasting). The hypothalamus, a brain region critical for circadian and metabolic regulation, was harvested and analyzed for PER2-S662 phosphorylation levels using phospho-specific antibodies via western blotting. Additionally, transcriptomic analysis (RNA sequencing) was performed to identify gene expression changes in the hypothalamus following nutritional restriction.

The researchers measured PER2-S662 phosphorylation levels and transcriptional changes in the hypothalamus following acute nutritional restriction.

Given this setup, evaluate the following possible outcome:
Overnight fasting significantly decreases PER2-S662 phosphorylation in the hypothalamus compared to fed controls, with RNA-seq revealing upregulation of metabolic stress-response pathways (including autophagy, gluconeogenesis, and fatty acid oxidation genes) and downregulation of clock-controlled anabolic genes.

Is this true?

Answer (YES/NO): NO